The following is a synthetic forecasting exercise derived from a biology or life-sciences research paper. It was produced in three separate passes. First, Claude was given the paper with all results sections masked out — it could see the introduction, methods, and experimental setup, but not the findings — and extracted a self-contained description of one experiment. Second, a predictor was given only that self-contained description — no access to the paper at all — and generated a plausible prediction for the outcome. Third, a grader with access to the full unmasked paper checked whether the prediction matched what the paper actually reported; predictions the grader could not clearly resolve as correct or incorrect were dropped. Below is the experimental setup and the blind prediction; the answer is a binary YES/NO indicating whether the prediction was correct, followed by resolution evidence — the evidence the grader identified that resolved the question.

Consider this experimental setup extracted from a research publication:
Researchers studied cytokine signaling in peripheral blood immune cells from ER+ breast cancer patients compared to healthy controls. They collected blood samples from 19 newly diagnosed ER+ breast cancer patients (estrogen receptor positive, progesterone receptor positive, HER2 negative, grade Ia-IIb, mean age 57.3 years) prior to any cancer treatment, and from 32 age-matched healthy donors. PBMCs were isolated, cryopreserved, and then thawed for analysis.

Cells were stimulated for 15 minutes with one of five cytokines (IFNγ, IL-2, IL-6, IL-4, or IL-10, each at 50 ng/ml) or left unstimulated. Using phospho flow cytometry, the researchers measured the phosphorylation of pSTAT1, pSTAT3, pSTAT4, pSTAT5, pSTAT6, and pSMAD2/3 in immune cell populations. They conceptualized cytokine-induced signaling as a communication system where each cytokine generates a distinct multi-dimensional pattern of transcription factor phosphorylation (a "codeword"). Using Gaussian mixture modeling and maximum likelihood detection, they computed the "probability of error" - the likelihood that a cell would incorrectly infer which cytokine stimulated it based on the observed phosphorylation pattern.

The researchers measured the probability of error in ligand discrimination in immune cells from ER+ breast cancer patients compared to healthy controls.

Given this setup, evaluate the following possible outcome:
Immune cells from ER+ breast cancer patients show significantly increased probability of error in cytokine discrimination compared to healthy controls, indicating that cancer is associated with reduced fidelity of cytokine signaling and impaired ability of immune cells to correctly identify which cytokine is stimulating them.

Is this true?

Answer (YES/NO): YES